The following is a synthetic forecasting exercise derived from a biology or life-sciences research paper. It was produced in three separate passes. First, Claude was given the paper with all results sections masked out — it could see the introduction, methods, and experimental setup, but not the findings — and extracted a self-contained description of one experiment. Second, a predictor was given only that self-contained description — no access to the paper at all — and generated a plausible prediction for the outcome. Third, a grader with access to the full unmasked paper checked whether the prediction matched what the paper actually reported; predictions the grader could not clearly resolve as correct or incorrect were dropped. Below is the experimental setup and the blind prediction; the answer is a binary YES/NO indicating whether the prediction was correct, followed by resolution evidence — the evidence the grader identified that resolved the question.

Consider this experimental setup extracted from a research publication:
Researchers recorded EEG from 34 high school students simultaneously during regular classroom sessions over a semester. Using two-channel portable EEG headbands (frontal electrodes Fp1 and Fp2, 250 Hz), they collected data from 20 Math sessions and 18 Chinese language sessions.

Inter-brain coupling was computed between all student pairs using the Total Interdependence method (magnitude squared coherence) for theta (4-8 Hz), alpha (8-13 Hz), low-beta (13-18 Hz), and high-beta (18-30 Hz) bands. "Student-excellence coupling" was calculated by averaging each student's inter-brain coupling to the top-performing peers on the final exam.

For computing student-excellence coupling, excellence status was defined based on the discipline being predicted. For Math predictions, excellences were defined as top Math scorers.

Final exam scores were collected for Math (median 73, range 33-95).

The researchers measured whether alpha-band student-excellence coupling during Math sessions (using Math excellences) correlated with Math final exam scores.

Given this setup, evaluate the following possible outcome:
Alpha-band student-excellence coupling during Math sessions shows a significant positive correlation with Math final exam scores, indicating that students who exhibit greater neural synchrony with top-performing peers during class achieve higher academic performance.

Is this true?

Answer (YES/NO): NO